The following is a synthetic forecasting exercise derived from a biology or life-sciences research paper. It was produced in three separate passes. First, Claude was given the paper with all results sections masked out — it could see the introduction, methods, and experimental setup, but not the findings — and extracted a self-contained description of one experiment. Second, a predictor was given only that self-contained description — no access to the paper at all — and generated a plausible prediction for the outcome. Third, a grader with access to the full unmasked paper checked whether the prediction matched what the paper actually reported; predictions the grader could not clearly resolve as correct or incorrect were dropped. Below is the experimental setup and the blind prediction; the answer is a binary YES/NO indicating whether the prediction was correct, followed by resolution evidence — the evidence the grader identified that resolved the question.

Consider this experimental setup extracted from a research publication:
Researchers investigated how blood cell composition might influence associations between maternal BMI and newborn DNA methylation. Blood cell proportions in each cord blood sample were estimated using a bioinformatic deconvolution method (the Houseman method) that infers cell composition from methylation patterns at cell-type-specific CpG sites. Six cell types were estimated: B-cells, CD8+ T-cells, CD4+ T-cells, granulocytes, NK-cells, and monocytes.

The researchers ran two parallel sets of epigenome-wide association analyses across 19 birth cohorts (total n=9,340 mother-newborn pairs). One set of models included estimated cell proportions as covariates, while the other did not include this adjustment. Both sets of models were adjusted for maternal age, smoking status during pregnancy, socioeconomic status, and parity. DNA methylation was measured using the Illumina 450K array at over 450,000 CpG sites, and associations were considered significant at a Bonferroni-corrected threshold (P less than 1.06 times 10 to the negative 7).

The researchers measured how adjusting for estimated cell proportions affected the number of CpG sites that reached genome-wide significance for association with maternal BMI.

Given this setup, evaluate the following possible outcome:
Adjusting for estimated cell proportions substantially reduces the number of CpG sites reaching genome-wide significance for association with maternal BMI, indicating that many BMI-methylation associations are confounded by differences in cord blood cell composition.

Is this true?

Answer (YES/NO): YES